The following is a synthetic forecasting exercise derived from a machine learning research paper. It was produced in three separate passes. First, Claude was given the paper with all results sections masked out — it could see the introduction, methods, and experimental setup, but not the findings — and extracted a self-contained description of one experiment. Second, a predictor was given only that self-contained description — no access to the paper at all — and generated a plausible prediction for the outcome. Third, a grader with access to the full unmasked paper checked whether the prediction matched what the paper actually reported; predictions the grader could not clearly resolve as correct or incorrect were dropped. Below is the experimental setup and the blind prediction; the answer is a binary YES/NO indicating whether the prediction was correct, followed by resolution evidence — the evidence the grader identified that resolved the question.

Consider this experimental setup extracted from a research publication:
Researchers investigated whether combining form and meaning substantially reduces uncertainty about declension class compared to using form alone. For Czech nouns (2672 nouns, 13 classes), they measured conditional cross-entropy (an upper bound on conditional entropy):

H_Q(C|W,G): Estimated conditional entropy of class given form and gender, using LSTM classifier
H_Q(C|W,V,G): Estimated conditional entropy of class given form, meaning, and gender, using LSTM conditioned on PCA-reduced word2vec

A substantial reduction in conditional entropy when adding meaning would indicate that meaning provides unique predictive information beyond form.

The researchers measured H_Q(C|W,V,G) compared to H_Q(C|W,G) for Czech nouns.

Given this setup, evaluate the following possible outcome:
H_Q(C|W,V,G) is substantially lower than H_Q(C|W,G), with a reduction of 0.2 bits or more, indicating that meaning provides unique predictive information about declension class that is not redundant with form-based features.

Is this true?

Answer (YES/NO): NO